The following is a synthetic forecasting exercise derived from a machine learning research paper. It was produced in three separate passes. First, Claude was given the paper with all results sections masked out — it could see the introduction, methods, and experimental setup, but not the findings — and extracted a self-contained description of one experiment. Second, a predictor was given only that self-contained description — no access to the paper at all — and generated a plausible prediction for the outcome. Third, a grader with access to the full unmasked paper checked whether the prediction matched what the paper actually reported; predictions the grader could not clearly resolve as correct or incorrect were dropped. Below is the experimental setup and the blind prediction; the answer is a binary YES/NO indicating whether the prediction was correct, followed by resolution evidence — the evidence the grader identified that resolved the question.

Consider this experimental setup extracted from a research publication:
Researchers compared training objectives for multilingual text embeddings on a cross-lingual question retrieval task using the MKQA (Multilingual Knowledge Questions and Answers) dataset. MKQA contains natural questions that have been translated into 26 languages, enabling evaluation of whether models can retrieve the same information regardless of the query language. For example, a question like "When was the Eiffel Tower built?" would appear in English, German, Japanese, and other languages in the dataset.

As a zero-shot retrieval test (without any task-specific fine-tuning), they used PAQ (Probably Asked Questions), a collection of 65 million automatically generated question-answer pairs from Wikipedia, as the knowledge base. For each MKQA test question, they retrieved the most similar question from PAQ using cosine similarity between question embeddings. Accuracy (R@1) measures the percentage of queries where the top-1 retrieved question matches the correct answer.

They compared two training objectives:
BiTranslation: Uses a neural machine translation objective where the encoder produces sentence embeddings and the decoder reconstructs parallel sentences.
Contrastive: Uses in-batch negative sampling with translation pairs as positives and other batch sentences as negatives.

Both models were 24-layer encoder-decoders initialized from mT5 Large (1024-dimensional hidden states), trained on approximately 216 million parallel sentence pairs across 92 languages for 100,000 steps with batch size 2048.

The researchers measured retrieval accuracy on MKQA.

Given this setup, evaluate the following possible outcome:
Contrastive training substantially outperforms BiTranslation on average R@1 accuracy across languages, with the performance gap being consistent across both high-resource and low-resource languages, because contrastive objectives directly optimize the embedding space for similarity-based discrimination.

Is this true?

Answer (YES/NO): NO